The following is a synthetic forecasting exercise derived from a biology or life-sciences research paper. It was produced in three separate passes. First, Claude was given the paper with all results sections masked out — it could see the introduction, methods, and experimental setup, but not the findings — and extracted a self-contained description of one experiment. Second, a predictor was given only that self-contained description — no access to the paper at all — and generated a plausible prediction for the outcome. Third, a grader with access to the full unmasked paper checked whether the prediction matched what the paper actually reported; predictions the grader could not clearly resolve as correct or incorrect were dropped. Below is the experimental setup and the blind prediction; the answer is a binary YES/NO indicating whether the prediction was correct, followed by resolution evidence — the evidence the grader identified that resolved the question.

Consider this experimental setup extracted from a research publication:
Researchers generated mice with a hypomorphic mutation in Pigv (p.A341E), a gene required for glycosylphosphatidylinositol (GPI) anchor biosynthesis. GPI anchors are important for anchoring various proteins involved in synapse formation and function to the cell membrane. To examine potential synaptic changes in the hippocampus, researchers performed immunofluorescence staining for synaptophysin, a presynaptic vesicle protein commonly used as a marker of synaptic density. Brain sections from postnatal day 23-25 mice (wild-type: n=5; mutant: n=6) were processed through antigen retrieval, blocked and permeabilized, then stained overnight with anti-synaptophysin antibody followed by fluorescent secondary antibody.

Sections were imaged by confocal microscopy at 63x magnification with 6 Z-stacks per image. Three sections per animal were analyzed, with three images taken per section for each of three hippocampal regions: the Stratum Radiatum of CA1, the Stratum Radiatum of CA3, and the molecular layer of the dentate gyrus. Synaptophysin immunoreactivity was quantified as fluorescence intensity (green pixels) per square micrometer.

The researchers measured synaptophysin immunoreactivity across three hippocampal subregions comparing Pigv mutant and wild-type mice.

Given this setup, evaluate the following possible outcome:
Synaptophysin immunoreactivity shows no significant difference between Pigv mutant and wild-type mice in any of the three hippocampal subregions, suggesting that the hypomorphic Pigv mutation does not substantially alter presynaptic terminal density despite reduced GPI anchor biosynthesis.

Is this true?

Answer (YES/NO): NO